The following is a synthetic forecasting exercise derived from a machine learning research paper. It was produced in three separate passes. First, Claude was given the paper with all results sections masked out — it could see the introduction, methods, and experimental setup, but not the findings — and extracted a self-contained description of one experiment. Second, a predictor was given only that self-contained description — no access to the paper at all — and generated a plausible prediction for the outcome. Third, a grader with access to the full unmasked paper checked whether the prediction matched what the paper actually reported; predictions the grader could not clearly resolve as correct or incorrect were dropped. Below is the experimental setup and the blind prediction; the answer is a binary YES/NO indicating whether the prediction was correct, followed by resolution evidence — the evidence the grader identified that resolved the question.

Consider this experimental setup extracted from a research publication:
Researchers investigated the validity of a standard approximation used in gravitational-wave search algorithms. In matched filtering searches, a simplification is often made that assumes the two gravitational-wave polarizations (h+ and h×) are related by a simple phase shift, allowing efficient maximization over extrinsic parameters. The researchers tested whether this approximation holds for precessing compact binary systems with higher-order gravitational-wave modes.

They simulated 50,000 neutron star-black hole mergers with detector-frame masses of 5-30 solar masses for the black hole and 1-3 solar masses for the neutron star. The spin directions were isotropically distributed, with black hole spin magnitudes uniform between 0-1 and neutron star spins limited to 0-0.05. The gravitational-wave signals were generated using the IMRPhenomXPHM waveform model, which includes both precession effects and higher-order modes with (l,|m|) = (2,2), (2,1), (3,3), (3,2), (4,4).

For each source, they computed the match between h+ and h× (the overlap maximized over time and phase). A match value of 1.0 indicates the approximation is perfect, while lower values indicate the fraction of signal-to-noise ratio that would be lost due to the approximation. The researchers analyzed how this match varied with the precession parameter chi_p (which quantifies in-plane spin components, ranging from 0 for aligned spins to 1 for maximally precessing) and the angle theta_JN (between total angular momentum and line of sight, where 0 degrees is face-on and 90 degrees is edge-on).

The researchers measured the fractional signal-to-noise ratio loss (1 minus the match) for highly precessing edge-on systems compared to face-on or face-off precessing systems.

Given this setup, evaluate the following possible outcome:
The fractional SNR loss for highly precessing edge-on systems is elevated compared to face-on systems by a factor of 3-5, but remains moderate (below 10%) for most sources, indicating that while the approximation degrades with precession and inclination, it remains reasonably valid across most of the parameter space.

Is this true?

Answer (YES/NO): NO